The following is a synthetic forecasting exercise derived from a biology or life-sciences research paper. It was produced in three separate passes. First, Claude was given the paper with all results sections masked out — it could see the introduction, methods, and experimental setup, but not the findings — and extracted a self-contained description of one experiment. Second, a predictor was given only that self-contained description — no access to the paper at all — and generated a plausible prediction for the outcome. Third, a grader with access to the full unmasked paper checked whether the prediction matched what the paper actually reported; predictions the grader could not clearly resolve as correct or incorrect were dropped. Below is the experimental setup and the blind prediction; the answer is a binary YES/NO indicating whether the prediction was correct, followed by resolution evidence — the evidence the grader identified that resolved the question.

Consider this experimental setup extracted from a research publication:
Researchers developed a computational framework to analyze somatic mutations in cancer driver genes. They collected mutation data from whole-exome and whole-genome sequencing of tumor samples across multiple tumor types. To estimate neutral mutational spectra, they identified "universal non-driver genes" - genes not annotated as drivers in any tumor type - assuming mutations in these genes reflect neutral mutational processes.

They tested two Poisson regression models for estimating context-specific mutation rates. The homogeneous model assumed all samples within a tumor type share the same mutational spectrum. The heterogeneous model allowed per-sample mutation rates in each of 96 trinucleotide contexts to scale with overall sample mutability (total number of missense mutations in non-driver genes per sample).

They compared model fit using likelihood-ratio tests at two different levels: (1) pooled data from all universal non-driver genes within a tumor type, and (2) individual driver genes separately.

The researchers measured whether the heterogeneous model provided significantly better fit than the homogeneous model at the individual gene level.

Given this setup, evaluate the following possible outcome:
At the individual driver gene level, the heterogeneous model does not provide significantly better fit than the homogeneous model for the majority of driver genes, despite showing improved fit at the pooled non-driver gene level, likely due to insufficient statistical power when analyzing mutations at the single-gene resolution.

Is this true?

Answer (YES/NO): YES